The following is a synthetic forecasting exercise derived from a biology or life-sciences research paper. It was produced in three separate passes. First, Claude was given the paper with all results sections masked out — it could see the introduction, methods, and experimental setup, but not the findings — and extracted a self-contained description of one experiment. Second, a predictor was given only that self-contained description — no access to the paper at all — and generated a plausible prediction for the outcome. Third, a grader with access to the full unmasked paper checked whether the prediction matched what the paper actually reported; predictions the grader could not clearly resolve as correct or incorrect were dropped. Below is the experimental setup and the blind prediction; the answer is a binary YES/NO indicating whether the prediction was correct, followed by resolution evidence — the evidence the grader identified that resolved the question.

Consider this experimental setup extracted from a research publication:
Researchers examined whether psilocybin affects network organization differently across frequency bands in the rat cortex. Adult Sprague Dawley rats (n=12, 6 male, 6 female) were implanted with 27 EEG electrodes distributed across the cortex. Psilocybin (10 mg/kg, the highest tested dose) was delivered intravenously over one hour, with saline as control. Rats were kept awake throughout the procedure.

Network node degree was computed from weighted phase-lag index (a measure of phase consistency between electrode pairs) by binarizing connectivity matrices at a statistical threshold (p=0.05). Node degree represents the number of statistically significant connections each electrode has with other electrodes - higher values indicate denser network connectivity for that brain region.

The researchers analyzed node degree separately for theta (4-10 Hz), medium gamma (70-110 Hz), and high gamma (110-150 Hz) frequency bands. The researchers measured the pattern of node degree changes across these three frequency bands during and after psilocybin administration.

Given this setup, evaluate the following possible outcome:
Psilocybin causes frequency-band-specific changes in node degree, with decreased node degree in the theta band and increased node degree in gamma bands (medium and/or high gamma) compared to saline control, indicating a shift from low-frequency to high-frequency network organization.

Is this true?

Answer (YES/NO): NO